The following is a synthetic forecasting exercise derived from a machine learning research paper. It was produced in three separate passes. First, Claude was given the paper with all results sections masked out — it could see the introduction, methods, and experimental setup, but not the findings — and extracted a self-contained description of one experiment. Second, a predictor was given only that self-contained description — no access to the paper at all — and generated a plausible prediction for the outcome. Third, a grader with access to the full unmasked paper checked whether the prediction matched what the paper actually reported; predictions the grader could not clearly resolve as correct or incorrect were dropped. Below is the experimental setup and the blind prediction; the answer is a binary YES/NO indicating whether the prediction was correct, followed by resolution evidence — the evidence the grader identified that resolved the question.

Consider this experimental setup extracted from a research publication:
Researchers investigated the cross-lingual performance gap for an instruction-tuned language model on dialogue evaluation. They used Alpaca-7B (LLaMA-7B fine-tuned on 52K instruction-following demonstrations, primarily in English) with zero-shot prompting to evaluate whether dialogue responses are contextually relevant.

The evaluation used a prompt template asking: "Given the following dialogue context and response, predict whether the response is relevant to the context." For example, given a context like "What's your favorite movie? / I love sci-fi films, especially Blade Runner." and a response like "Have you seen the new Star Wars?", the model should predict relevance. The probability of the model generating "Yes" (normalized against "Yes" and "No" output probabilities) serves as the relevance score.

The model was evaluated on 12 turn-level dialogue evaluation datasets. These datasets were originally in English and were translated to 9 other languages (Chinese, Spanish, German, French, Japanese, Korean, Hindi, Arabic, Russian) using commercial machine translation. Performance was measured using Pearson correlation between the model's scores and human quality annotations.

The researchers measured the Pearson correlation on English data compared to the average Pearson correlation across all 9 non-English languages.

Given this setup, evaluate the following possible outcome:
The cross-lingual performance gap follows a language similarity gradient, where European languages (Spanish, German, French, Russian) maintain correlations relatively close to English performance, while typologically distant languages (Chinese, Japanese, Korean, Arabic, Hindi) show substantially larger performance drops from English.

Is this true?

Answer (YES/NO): YES